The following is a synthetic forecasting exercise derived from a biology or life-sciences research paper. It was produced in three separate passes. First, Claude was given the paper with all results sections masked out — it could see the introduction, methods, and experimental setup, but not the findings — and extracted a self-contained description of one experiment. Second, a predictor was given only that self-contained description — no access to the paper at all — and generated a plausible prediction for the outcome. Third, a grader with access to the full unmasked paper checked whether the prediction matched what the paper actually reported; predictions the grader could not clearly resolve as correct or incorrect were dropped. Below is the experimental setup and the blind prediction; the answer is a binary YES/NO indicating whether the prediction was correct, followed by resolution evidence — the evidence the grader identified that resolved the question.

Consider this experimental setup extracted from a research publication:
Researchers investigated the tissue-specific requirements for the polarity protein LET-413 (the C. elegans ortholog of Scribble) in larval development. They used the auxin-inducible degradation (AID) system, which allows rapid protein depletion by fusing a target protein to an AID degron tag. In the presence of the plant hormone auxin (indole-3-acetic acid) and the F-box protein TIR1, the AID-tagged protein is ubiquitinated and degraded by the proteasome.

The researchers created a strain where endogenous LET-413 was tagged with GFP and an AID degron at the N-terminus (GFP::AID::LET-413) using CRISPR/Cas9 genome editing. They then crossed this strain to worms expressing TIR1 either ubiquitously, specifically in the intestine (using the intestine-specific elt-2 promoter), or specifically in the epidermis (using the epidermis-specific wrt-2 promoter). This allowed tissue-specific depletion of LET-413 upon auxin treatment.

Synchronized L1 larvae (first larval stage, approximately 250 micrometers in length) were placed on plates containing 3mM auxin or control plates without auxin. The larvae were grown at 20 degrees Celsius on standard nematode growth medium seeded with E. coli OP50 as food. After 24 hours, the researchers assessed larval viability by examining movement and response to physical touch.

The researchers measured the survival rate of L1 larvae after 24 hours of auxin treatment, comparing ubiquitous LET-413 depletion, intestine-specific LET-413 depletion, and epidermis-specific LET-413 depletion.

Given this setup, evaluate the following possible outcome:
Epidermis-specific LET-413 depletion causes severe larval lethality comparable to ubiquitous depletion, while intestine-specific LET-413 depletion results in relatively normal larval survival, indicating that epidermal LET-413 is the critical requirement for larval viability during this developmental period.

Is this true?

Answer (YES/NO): YES